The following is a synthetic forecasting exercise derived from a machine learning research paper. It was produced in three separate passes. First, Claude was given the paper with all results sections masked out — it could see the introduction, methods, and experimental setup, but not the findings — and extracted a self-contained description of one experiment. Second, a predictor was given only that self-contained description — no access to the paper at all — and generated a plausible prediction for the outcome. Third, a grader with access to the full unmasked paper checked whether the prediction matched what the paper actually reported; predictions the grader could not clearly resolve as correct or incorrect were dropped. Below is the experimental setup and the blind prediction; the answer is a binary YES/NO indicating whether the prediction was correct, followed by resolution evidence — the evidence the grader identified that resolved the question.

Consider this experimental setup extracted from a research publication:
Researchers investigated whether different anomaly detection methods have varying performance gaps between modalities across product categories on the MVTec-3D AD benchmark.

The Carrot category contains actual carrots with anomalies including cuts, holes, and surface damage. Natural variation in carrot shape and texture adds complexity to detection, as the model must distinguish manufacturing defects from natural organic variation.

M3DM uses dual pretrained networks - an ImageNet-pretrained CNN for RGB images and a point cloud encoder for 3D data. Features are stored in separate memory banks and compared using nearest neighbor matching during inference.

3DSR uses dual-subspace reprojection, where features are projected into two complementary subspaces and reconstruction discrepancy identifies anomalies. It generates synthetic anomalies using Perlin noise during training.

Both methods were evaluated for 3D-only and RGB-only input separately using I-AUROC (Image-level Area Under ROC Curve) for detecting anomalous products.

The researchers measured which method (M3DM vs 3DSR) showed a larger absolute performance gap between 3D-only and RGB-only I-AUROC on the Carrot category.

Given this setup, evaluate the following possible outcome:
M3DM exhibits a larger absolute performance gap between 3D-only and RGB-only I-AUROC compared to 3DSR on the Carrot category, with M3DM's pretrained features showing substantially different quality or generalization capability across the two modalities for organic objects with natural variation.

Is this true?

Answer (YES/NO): YES